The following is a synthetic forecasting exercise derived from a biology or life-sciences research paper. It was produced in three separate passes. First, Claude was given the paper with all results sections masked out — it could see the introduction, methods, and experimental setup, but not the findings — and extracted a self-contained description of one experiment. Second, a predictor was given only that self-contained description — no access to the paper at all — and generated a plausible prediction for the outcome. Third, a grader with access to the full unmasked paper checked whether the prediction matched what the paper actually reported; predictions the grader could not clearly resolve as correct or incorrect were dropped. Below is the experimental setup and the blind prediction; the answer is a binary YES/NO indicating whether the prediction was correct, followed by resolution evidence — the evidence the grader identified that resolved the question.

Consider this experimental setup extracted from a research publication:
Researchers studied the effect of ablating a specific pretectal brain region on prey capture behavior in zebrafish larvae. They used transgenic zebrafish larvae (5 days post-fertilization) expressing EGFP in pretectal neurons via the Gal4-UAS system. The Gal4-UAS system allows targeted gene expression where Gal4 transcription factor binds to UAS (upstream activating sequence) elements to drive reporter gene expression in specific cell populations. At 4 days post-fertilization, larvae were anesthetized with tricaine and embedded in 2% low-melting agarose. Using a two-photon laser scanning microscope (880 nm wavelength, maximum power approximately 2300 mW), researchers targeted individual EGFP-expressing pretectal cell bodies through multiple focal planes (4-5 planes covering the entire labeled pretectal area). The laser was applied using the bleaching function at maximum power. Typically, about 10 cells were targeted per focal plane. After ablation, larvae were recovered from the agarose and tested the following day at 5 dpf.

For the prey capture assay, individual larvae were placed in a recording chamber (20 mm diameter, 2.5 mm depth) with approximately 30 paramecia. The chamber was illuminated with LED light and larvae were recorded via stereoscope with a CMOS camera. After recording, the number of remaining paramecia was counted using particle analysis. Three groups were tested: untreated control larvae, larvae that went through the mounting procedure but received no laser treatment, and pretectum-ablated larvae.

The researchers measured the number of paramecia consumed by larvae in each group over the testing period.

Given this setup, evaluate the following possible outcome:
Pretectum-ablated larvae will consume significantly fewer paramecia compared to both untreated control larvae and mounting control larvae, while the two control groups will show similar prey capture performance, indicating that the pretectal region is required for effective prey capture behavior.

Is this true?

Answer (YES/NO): YES